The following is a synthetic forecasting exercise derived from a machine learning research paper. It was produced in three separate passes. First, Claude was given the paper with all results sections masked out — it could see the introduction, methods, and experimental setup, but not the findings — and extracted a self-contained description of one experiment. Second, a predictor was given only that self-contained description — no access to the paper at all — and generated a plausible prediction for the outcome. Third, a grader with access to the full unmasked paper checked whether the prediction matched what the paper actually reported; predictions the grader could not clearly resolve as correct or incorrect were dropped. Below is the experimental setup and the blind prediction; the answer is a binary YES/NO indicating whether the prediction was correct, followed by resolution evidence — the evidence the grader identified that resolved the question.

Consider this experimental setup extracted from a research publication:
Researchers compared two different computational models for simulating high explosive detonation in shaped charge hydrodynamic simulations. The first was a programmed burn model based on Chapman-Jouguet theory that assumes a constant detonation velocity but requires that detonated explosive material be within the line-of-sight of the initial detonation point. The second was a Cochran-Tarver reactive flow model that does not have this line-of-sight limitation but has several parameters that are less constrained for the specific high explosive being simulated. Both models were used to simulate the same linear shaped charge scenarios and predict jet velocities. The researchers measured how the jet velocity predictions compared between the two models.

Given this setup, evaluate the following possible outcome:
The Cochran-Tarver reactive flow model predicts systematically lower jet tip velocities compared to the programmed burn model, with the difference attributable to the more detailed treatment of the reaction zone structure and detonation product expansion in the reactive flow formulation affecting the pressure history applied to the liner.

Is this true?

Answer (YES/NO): NO